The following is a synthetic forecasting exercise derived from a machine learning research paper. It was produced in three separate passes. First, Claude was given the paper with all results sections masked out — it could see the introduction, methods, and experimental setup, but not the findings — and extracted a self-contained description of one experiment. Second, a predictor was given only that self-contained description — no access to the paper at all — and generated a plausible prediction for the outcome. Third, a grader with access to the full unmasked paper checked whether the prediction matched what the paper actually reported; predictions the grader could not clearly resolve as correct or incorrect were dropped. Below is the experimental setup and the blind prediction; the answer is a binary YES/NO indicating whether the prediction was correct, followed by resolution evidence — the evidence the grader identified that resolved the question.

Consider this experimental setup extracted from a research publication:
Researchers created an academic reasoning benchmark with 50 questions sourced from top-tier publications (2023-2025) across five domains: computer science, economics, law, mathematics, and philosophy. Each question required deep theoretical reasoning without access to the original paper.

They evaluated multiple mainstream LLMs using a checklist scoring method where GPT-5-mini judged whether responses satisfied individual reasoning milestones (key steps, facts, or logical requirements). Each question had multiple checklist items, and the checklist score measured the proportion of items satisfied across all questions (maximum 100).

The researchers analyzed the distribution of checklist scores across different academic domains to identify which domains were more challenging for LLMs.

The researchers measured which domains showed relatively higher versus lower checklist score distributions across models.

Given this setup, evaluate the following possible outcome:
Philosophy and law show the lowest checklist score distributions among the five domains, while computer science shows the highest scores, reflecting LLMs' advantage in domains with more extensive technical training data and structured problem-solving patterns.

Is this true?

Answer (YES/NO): NO